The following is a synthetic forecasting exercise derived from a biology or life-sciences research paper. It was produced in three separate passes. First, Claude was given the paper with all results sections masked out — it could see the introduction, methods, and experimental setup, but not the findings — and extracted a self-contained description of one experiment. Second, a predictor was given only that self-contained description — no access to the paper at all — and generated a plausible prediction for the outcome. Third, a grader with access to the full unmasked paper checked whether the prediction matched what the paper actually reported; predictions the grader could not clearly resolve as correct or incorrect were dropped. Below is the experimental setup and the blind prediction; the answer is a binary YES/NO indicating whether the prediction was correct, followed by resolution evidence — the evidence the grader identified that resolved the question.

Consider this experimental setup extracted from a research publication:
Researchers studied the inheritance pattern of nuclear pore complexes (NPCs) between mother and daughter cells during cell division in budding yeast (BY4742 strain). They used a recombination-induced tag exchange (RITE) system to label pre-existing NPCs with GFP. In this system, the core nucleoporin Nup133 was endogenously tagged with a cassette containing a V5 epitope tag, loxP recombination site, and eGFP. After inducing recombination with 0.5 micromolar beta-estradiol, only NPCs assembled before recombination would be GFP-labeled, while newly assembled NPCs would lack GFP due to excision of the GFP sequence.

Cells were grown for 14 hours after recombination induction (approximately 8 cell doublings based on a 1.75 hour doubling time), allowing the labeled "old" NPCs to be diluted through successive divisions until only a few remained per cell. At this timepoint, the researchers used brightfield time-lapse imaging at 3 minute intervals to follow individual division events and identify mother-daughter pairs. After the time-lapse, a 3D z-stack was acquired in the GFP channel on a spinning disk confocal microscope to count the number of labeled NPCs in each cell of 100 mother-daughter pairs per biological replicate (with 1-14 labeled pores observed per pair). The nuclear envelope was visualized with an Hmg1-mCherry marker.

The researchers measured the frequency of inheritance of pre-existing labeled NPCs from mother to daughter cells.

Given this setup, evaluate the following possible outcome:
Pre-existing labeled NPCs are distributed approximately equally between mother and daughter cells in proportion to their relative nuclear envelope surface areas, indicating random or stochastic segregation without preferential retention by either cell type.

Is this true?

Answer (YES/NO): NO